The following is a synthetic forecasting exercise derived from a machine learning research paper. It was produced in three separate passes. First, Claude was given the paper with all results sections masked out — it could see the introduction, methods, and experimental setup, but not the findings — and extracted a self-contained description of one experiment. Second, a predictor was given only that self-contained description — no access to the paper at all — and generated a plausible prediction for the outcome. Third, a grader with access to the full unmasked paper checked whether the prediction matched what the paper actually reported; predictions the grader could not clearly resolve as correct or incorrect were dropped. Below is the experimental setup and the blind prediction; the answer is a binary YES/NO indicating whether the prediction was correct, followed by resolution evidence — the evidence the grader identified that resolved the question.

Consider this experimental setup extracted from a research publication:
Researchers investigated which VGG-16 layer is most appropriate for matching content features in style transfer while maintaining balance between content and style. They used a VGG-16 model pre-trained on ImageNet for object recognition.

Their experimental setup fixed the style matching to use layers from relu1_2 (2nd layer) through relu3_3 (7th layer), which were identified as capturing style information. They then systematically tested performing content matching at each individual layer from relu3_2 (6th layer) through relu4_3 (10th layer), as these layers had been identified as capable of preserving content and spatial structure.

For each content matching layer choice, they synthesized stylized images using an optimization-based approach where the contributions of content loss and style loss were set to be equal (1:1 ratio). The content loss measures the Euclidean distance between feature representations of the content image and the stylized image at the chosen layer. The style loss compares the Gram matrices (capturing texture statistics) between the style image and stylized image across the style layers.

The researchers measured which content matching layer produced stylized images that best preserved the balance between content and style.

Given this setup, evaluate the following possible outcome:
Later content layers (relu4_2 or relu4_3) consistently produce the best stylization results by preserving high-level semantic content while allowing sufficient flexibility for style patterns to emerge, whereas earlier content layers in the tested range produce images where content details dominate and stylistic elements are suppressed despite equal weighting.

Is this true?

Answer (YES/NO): NO